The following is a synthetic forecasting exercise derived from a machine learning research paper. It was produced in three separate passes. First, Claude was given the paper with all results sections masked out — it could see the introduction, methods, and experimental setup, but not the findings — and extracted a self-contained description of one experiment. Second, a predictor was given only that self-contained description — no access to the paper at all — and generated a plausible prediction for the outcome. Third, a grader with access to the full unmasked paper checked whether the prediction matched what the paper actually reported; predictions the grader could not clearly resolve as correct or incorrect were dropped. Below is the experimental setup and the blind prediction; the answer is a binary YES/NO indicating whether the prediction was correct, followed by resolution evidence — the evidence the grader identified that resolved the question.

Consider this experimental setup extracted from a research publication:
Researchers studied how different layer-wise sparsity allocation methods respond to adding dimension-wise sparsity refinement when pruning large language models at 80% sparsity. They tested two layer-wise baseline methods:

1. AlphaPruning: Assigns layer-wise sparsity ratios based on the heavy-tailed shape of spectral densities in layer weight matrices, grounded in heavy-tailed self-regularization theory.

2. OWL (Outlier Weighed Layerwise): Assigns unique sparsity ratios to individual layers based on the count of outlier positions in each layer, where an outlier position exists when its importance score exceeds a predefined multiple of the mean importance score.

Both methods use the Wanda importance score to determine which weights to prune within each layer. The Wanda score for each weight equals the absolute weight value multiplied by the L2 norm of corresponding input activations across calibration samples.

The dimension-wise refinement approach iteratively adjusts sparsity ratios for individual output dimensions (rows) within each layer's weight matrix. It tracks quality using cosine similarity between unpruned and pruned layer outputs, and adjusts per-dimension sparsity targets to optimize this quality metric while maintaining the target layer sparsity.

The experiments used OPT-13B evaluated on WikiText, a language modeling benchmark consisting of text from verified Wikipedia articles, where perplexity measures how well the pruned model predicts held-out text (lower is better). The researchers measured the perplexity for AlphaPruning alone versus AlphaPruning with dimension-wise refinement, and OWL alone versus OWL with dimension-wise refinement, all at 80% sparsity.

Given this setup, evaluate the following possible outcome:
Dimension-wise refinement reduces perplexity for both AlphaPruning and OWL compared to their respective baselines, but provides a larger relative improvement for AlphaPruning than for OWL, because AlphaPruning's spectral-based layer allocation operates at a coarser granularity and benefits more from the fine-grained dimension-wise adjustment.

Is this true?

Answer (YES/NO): NO